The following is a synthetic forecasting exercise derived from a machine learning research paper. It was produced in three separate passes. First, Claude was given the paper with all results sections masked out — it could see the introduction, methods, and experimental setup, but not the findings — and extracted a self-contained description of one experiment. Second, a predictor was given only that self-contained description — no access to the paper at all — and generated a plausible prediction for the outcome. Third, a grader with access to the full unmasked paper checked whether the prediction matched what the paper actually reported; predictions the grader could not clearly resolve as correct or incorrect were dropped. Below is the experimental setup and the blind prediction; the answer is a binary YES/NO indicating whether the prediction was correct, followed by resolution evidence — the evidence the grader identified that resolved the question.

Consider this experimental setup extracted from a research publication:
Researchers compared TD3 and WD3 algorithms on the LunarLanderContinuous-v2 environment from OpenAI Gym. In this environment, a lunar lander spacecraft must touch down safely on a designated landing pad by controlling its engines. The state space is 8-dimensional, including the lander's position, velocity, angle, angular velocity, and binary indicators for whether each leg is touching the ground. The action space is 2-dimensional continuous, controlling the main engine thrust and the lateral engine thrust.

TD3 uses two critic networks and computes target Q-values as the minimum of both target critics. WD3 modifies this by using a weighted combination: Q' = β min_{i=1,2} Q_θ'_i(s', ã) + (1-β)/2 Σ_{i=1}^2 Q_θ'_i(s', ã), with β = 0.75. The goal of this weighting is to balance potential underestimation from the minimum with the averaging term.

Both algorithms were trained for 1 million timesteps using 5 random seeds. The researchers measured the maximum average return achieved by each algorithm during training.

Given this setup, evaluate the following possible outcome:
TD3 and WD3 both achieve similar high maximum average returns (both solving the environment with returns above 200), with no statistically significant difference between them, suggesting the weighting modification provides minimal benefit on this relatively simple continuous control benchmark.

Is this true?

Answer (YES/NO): YES